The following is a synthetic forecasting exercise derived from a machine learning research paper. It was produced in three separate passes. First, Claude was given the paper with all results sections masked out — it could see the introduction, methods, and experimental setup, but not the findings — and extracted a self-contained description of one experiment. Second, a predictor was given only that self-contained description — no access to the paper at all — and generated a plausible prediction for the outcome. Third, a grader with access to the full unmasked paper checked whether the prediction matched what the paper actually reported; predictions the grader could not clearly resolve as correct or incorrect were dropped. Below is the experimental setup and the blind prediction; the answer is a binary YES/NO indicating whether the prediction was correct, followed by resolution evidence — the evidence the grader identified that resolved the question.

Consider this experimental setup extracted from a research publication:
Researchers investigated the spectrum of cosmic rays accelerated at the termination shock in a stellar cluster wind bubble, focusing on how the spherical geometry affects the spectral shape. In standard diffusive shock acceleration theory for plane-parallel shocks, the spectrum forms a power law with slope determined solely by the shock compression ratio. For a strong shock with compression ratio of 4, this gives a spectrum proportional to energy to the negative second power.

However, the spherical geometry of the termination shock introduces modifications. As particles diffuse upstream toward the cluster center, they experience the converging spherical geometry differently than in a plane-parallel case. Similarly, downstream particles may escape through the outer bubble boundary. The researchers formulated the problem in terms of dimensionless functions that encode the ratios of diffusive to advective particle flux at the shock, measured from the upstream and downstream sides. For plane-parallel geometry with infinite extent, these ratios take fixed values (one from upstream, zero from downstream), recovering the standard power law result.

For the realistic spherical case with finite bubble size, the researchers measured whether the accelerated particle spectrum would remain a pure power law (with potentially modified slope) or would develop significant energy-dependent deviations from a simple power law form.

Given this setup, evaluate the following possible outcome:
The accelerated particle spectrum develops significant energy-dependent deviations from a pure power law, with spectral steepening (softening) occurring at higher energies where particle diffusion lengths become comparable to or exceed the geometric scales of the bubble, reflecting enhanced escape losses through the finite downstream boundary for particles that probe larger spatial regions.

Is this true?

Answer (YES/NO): NO